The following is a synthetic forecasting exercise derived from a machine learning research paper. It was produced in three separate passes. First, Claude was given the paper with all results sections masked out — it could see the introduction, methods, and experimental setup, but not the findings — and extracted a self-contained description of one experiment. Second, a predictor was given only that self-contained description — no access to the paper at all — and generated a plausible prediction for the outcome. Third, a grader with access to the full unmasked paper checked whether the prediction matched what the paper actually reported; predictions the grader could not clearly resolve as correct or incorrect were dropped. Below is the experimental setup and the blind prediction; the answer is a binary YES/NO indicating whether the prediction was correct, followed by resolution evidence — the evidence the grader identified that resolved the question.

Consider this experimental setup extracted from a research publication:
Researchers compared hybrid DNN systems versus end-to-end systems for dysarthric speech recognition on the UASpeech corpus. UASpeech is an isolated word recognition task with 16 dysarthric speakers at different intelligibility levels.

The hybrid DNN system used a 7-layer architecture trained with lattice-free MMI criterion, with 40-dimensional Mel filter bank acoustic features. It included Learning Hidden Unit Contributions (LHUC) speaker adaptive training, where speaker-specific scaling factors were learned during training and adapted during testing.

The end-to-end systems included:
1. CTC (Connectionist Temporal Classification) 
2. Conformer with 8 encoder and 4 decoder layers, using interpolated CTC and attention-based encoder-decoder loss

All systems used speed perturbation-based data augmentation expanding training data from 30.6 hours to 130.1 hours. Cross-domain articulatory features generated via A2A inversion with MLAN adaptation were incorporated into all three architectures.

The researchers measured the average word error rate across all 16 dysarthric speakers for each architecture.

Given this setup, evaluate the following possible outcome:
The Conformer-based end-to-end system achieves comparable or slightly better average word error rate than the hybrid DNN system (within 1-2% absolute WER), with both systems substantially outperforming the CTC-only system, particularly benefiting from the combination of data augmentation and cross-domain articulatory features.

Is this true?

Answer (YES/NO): NO